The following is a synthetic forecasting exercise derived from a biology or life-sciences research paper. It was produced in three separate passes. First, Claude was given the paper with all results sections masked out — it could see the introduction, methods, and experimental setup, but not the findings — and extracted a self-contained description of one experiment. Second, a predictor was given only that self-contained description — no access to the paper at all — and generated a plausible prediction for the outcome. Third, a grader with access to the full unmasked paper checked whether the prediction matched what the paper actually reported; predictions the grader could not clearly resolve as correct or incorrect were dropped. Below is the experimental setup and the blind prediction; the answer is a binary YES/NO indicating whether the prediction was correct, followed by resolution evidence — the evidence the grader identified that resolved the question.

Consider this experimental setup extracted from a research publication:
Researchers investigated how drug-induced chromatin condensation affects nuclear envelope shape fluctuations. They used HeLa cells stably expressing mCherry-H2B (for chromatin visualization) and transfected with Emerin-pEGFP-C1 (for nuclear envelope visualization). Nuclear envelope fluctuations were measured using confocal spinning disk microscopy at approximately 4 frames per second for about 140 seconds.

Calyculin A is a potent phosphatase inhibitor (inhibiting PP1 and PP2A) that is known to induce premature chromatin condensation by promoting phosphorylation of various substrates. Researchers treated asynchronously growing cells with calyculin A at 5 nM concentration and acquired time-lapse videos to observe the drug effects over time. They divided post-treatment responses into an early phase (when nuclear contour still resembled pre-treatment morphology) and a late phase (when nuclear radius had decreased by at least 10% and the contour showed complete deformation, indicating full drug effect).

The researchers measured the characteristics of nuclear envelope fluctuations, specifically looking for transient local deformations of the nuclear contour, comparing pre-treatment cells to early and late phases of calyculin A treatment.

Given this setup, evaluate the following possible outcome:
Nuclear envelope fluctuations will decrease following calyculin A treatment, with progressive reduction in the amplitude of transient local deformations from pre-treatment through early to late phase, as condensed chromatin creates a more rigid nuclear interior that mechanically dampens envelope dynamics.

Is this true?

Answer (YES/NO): NO